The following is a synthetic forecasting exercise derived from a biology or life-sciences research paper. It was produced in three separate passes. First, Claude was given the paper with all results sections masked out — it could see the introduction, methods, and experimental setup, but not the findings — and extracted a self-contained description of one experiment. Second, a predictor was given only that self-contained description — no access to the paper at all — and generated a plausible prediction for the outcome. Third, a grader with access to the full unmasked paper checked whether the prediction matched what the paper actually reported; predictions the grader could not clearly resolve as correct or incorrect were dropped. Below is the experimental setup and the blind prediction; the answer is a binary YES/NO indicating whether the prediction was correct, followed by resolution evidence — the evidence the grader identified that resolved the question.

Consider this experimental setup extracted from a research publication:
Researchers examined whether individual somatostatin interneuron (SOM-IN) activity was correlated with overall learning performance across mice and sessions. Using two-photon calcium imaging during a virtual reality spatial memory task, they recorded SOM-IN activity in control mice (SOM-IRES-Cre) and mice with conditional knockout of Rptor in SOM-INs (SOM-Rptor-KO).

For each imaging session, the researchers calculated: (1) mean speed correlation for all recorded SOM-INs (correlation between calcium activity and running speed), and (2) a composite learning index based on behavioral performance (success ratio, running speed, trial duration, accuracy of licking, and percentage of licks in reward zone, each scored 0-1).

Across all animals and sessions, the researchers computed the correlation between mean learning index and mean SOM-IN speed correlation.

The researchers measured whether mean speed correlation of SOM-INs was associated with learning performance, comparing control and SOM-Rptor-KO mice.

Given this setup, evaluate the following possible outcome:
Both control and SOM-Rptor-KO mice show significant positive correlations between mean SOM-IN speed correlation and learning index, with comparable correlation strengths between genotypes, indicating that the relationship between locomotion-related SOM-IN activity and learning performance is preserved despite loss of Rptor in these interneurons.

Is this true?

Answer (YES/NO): NO